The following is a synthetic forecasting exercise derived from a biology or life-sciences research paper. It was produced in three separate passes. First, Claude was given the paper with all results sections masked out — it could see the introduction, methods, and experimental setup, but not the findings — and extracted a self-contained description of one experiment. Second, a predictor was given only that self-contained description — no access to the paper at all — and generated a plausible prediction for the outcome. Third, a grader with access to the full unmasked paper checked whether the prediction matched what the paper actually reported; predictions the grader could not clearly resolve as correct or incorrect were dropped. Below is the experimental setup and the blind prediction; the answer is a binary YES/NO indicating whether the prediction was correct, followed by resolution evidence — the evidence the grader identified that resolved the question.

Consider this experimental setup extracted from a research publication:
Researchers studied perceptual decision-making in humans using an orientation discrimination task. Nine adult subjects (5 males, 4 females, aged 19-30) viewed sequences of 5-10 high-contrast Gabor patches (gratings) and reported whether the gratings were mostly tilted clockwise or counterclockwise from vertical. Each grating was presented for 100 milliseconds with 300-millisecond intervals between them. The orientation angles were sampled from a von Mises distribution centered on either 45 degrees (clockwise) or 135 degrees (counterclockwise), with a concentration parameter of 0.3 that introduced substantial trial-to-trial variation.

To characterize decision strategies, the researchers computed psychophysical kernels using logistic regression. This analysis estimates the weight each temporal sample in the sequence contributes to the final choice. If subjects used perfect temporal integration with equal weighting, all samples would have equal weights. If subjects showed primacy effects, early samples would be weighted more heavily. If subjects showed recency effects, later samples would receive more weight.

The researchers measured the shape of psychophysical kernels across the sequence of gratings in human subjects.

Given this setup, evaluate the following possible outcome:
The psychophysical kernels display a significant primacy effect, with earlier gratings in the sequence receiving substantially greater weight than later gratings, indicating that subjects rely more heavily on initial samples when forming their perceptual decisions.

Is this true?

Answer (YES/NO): NO